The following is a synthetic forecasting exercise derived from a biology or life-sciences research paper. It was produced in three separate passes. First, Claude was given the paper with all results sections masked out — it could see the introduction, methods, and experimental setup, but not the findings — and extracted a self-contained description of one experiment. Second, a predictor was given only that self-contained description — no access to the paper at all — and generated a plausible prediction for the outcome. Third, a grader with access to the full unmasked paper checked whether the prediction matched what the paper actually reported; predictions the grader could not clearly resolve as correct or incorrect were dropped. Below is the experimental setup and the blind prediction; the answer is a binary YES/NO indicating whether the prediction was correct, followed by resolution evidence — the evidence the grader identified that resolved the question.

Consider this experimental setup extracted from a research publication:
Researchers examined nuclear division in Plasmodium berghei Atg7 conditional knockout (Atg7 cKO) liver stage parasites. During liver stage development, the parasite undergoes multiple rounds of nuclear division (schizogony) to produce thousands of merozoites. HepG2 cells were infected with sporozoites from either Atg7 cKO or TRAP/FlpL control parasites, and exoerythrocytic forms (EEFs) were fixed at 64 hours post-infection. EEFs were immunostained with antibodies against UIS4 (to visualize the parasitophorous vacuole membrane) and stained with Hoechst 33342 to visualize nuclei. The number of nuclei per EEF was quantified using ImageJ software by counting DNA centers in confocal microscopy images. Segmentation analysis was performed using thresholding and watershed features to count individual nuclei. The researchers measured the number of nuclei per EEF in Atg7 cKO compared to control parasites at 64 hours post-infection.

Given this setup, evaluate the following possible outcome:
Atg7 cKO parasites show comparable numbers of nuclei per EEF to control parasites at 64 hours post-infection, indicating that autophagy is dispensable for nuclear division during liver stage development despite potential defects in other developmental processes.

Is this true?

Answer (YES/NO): NO